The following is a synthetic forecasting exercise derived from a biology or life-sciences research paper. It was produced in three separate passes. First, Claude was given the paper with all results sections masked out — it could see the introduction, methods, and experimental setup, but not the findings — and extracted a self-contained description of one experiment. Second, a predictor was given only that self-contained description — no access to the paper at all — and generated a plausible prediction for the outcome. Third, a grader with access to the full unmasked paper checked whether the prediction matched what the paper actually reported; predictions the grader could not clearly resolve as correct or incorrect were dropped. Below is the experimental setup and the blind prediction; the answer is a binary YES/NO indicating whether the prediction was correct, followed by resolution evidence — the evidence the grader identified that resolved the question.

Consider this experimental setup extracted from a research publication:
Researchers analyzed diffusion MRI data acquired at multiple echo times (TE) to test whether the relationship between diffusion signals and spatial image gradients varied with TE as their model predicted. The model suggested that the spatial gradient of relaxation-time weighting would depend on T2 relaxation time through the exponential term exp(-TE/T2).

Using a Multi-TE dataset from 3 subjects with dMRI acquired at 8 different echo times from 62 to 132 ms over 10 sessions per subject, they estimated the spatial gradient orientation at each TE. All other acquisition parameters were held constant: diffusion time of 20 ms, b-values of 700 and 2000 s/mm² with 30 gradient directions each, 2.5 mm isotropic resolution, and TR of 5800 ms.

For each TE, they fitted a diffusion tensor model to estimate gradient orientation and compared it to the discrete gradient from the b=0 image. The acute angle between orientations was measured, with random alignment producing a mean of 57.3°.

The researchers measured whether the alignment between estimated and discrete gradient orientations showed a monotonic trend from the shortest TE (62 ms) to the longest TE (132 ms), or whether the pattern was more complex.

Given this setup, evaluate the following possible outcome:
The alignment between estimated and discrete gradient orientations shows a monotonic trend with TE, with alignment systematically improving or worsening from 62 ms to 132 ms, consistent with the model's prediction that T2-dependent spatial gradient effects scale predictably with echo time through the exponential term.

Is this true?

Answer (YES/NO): NO